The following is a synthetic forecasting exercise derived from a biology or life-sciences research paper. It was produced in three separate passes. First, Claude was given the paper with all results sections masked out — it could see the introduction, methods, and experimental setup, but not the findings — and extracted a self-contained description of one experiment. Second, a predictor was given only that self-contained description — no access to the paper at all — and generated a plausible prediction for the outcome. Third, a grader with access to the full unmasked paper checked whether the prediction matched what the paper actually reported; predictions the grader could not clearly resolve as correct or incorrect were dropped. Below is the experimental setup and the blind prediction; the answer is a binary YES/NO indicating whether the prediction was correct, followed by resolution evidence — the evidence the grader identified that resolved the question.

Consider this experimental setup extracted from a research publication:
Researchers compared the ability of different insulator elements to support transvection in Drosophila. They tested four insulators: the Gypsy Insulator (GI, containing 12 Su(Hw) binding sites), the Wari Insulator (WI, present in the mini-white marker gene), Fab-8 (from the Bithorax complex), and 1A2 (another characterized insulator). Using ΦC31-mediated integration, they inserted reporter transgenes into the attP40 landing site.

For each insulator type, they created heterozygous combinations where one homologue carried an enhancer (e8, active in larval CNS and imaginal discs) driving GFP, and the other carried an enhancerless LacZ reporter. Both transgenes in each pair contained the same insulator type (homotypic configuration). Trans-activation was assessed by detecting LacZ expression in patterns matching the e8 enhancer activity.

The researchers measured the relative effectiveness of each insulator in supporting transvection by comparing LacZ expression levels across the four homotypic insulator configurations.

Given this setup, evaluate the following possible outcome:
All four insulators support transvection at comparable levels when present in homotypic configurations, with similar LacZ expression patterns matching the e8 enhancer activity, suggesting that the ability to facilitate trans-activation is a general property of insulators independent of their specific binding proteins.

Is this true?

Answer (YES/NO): NO